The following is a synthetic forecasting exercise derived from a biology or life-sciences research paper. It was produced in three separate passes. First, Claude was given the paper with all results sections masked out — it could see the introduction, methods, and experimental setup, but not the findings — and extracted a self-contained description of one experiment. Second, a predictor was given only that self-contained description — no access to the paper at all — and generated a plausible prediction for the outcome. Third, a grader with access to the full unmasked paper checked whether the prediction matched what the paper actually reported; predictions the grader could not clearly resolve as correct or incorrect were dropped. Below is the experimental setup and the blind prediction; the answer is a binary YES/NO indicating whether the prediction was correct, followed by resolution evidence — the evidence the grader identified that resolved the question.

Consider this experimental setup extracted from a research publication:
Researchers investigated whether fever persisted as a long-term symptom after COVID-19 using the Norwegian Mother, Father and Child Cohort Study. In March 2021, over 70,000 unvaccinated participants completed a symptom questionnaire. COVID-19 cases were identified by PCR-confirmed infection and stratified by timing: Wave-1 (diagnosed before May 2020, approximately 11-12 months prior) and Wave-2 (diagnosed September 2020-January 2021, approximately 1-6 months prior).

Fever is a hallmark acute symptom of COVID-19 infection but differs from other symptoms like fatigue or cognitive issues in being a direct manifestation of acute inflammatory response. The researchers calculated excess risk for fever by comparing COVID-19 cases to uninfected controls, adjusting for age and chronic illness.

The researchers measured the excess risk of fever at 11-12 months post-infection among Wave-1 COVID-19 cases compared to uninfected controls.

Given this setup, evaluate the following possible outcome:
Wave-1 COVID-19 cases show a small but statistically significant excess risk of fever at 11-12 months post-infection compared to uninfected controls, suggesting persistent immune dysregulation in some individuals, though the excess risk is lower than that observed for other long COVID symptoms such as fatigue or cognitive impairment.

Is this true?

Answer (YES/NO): NO